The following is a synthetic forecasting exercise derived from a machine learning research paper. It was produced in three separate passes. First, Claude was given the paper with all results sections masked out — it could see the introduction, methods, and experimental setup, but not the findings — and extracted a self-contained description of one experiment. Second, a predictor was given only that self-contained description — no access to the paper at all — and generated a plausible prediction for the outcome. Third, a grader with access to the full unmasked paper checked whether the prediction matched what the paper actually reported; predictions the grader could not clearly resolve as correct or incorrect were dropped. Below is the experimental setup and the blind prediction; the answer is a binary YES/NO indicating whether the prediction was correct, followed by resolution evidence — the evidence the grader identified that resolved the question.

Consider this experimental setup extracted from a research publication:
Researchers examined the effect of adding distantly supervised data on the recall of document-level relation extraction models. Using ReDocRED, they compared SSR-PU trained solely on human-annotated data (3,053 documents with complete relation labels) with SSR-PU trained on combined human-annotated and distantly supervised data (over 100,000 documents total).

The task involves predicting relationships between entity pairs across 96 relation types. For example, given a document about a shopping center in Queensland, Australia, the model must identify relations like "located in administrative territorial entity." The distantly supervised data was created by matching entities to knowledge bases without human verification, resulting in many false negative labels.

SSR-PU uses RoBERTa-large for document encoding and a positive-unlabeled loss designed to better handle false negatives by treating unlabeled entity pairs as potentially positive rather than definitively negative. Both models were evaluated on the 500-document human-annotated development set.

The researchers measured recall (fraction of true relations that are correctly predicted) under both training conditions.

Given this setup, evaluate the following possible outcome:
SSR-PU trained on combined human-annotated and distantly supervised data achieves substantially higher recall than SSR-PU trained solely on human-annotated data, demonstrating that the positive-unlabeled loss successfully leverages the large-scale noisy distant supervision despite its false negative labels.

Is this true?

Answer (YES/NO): NO